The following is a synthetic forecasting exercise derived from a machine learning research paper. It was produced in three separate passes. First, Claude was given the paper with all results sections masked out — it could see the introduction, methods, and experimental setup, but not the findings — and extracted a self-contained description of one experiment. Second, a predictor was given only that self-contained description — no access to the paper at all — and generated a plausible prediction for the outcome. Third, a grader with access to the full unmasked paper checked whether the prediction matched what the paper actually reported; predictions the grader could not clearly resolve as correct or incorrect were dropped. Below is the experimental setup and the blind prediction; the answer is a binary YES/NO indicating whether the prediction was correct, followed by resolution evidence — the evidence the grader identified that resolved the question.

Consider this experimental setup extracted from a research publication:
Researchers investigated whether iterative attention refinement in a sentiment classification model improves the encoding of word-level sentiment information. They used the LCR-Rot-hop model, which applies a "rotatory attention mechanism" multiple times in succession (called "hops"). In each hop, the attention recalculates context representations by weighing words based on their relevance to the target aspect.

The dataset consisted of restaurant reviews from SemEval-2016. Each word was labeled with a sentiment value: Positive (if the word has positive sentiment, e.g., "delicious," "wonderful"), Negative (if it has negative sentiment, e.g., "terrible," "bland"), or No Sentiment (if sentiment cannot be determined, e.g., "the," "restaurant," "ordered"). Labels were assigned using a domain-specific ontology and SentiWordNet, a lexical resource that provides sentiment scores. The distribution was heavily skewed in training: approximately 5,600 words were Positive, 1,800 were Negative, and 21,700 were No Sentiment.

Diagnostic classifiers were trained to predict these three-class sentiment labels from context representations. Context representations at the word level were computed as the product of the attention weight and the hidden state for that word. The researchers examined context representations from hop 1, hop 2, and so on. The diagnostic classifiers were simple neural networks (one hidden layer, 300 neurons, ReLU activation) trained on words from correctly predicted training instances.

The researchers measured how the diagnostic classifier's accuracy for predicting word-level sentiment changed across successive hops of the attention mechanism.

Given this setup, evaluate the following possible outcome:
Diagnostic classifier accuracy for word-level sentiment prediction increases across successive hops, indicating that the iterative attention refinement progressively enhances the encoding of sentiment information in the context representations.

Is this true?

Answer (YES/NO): NO